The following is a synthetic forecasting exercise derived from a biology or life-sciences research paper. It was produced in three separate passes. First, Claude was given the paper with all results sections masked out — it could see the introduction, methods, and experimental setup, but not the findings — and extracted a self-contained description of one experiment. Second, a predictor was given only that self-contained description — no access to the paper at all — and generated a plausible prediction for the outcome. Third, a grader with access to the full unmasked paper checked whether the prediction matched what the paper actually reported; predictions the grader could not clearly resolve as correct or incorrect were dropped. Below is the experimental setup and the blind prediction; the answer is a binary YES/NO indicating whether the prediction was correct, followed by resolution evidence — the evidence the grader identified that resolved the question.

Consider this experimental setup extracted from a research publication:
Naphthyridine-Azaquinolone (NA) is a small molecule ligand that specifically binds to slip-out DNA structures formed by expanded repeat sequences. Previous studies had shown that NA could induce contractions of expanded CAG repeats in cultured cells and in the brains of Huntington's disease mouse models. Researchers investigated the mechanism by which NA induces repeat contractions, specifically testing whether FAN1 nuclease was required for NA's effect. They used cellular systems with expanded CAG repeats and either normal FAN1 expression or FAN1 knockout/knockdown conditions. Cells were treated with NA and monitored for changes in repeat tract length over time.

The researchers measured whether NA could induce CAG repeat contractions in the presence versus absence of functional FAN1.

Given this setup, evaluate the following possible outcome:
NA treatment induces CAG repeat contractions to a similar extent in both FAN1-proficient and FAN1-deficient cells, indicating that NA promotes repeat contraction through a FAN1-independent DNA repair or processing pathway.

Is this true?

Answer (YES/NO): NO